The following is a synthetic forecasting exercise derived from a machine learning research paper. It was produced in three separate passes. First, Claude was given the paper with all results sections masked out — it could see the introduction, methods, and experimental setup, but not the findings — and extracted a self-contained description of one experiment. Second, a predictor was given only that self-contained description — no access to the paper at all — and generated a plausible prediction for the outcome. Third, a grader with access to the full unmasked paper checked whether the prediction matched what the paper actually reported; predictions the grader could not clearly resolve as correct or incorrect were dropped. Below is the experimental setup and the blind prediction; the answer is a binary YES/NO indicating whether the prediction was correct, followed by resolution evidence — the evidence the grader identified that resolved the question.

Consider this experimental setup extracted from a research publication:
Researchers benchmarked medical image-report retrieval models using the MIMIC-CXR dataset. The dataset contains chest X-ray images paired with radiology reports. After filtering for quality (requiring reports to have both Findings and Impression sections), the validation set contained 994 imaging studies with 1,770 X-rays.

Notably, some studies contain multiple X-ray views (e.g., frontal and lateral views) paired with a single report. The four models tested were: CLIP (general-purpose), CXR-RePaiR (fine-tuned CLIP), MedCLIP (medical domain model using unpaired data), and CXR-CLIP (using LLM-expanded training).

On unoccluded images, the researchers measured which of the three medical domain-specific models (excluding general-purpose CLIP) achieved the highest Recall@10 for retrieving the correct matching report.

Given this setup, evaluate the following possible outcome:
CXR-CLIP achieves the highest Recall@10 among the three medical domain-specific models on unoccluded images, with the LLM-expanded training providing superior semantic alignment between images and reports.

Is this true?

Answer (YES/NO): YES